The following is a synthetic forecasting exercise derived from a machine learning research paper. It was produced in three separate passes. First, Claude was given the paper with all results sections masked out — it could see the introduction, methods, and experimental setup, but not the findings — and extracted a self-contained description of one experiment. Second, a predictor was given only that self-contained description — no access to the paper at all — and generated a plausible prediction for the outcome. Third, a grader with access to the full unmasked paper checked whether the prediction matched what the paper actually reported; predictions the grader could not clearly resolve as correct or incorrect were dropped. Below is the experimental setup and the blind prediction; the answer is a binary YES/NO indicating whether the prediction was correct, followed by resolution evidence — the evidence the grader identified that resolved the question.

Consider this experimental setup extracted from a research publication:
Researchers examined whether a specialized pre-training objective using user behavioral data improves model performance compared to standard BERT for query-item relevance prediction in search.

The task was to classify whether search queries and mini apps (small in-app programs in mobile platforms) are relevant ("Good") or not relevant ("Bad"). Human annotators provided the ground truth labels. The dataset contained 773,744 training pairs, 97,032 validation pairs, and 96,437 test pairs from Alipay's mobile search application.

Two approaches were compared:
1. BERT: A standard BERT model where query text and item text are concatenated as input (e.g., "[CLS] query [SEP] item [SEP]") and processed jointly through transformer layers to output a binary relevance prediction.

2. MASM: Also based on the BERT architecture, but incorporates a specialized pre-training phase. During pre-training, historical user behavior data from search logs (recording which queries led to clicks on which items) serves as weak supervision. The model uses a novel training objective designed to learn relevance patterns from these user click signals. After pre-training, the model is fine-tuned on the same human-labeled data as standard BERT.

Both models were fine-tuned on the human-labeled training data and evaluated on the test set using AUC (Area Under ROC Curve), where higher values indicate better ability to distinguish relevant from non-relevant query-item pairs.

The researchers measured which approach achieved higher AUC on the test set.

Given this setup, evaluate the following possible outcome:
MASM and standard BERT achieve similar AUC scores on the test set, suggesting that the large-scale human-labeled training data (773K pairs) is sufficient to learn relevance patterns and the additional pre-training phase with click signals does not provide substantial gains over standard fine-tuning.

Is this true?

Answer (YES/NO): YES